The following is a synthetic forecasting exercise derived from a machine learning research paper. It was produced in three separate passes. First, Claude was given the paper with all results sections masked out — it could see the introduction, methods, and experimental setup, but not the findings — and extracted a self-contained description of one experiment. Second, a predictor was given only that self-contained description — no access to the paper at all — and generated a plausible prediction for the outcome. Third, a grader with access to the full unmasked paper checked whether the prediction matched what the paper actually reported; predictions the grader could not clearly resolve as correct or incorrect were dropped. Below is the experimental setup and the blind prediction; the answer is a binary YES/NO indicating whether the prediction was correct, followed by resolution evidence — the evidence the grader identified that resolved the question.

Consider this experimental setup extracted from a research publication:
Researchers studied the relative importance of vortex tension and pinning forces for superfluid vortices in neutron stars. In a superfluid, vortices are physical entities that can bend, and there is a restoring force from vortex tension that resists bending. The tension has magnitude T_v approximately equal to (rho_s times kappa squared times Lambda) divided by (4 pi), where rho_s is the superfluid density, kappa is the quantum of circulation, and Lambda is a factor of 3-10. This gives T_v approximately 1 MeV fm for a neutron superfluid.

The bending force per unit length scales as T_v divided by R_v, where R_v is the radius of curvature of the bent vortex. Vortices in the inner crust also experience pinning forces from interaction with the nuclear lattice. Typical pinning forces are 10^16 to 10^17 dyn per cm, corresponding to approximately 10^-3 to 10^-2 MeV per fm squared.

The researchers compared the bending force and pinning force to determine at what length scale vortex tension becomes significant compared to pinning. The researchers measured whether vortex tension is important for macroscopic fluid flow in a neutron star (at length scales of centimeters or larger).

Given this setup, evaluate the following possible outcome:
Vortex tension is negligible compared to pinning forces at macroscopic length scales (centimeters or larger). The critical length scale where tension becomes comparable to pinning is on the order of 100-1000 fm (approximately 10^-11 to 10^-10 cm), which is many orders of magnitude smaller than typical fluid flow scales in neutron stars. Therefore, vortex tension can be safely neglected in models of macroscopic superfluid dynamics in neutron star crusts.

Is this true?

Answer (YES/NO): YES